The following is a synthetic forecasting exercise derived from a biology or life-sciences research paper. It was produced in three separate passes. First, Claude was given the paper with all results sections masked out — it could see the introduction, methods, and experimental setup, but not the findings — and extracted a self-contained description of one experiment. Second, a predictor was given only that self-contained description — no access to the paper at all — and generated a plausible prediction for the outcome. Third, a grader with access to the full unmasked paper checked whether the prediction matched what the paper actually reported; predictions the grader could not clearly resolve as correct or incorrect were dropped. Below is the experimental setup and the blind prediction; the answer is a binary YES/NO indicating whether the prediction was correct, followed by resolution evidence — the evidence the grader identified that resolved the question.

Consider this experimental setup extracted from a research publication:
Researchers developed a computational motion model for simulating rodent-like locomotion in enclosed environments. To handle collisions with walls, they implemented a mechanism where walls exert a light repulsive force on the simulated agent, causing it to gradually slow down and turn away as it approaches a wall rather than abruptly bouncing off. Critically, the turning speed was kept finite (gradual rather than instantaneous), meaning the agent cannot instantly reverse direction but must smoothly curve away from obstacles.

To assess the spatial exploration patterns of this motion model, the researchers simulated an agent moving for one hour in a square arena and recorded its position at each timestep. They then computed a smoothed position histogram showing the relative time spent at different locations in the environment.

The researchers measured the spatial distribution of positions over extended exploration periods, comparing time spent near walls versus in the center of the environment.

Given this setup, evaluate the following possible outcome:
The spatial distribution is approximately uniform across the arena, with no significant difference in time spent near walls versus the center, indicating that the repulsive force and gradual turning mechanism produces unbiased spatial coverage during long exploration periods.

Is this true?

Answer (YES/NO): NO